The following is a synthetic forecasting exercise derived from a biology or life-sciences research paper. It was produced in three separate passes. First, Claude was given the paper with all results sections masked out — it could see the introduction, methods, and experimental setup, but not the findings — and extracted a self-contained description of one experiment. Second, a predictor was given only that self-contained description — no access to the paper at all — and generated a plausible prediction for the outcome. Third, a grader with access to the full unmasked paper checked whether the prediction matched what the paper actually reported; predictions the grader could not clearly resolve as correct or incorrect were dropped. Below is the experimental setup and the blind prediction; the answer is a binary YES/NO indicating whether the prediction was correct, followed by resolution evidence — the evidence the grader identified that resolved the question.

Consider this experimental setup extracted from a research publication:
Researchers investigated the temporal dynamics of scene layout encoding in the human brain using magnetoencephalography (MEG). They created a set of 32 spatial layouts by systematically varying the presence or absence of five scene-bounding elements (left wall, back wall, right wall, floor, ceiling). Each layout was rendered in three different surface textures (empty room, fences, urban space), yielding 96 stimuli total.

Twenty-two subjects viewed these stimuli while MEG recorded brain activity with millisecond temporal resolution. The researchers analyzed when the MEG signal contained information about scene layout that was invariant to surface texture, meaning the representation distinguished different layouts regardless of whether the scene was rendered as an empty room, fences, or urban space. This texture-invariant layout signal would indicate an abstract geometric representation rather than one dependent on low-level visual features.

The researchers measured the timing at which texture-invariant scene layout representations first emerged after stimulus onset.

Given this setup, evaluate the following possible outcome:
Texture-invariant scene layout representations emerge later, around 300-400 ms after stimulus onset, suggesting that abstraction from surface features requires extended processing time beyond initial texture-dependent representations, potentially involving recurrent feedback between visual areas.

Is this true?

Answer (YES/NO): NO